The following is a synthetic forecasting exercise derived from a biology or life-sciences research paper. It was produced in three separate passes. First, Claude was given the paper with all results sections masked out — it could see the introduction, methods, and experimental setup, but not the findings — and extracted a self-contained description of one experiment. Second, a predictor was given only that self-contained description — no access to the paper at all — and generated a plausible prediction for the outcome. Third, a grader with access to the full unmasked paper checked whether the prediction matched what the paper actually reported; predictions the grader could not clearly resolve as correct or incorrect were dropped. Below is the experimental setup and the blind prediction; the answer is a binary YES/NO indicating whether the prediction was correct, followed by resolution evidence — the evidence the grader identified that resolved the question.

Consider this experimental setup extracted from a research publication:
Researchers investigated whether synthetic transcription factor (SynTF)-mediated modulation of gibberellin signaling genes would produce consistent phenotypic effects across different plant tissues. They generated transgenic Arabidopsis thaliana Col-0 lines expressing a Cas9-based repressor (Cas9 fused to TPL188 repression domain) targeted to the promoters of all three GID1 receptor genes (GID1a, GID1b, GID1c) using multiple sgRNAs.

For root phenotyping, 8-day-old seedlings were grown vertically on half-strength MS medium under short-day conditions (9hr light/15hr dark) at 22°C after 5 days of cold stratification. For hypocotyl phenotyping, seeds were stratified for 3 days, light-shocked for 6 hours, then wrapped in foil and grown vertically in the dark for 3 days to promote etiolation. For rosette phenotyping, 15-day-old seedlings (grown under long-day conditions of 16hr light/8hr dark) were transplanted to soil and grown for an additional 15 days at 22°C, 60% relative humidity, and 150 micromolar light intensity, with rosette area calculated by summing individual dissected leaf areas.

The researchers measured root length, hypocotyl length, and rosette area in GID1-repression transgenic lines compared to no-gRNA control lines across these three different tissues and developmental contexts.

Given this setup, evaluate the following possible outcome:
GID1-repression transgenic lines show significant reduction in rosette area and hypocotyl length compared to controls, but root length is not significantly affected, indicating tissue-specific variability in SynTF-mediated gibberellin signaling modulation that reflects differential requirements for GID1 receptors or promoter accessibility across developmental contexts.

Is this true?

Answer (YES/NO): NO